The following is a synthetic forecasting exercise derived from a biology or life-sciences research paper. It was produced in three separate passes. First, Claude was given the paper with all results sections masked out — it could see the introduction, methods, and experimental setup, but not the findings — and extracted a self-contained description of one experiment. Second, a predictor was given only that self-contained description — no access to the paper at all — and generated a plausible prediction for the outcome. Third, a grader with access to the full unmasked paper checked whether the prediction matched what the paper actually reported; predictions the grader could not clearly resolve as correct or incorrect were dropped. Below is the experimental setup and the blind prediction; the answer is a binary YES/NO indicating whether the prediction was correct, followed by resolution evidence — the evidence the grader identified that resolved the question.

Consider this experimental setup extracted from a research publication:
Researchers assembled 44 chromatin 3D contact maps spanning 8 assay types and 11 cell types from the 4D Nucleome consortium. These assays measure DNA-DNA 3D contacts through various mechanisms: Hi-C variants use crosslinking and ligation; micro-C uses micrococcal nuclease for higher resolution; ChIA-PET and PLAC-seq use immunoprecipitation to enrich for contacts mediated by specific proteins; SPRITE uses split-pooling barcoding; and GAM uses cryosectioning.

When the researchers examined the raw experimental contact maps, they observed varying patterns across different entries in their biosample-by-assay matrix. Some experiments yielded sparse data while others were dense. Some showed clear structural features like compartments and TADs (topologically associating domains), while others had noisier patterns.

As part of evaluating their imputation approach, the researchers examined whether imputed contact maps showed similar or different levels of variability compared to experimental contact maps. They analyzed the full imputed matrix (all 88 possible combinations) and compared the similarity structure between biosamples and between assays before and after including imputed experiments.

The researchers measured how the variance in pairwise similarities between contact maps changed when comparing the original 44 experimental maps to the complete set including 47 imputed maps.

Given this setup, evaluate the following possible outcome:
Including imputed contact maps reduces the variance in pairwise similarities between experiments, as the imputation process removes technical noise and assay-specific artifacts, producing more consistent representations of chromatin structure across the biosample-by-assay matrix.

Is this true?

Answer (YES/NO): NO